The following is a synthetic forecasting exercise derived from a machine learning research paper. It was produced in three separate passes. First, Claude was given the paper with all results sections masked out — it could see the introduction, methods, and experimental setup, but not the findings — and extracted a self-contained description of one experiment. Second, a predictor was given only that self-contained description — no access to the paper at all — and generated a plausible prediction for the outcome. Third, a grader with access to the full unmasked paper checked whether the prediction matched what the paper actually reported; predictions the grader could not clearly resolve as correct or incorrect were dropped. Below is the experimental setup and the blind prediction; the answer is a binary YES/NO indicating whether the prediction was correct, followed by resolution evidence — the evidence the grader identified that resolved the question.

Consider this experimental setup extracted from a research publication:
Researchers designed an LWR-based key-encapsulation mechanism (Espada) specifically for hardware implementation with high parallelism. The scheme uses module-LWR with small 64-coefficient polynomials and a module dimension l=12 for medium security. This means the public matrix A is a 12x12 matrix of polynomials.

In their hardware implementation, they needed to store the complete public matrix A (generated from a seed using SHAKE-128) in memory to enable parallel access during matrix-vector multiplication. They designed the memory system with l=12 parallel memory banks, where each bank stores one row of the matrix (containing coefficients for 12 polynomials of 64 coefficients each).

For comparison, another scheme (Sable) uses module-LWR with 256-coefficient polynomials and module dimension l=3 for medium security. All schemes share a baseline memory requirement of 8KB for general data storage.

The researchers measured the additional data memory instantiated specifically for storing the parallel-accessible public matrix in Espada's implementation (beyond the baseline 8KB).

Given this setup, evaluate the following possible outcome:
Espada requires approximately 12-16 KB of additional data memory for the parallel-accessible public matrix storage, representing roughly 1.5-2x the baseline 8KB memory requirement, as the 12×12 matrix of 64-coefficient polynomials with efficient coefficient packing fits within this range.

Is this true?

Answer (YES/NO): NO